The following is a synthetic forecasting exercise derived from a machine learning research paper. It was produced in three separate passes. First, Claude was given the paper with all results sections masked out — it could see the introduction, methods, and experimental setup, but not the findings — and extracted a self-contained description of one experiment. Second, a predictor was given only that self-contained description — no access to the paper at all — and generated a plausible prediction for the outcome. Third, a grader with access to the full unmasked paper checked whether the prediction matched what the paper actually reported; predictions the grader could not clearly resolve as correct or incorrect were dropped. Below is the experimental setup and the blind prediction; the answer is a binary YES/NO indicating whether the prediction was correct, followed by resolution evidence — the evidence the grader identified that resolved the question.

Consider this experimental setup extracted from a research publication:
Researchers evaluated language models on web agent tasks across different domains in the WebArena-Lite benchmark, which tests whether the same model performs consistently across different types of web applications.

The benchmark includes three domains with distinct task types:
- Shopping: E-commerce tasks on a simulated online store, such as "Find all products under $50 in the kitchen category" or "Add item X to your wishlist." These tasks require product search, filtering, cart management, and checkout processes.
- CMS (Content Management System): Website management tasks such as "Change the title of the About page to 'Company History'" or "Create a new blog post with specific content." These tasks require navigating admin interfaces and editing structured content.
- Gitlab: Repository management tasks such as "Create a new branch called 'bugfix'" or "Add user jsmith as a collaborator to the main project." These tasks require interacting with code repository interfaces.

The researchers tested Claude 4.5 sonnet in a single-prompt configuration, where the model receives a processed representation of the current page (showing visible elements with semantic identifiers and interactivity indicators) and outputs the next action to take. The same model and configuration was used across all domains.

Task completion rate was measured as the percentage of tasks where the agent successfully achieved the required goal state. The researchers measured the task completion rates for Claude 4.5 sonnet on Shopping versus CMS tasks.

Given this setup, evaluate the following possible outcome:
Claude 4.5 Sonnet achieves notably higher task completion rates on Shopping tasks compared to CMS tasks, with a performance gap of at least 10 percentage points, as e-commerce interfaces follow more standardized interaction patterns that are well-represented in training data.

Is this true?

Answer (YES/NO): YES